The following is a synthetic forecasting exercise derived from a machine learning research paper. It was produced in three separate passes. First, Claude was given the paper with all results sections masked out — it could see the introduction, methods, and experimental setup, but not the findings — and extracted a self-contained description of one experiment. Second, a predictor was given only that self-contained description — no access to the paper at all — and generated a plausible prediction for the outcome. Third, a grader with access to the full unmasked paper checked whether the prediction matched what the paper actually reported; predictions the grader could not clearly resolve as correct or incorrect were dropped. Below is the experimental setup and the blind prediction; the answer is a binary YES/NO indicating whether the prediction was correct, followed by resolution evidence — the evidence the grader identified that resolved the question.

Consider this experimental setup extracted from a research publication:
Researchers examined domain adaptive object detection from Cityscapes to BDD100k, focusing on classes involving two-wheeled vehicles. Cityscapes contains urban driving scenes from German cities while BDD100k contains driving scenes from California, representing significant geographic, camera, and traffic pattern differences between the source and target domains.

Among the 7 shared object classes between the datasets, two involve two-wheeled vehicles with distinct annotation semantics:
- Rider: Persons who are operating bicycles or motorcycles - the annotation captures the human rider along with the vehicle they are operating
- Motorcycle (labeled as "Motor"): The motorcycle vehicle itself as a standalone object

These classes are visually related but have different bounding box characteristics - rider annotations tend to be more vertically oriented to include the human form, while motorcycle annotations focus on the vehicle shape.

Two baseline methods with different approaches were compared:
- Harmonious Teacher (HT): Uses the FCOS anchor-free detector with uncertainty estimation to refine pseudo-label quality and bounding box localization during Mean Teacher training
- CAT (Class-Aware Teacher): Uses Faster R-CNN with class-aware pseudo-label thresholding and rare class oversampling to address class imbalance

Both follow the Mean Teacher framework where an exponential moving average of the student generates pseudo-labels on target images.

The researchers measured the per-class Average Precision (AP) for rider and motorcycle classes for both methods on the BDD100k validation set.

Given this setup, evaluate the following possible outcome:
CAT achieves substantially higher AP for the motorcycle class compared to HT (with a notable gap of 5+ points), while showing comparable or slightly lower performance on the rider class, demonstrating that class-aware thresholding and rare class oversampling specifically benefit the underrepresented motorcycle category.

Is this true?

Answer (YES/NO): NO